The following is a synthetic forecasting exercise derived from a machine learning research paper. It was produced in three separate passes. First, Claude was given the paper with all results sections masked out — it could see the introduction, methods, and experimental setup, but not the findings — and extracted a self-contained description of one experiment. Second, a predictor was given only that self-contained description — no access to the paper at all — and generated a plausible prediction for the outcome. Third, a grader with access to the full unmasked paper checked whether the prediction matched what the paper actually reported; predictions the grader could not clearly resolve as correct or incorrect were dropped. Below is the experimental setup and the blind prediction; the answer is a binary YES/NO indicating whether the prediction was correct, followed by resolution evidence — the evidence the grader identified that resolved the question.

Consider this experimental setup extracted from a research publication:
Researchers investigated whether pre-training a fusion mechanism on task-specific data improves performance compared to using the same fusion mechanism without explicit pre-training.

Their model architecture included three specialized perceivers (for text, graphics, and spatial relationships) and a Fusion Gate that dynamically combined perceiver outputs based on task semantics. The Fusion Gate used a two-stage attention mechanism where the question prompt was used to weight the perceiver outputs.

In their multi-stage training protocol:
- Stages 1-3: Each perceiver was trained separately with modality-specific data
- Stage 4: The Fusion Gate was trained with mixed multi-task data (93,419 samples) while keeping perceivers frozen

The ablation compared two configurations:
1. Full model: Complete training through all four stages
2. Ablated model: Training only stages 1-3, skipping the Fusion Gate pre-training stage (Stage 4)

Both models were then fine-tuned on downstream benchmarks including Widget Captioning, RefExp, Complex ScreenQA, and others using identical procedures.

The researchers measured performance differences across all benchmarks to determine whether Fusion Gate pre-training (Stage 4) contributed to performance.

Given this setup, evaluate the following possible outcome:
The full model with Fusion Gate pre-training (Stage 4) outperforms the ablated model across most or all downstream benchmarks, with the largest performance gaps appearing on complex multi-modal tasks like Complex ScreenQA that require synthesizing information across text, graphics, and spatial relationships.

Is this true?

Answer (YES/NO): NO